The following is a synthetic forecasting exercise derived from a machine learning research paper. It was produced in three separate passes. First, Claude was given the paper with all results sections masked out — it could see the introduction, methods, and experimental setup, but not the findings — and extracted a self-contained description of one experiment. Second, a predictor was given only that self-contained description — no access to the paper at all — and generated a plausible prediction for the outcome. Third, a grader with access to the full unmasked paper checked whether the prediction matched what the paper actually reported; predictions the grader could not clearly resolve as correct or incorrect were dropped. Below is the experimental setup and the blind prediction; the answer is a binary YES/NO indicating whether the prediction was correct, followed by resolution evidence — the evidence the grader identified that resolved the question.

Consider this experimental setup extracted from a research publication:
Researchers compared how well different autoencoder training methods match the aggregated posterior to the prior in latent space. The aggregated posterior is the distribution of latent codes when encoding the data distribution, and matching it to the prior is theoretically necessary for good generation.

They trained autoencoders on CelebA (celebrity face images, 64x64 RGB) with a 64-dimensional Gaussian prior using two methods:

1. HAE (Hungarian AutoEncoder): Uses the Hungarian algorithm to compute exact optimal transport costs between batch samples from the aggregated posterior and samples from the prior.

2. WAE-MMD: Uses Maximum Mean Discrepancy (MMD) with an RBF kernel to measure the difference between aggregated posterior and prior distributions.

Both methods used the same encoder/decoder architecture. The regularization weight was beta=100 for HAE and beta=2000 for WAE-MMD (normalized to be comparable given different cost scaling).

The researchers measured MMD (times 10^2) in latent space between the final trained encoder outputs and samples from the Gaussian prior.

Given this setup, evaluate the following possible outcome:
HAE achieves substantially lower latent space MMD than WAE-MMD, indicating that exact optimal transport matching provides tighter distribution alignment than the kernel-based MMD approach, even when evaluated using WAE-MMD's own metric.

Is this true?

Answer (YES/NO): NO